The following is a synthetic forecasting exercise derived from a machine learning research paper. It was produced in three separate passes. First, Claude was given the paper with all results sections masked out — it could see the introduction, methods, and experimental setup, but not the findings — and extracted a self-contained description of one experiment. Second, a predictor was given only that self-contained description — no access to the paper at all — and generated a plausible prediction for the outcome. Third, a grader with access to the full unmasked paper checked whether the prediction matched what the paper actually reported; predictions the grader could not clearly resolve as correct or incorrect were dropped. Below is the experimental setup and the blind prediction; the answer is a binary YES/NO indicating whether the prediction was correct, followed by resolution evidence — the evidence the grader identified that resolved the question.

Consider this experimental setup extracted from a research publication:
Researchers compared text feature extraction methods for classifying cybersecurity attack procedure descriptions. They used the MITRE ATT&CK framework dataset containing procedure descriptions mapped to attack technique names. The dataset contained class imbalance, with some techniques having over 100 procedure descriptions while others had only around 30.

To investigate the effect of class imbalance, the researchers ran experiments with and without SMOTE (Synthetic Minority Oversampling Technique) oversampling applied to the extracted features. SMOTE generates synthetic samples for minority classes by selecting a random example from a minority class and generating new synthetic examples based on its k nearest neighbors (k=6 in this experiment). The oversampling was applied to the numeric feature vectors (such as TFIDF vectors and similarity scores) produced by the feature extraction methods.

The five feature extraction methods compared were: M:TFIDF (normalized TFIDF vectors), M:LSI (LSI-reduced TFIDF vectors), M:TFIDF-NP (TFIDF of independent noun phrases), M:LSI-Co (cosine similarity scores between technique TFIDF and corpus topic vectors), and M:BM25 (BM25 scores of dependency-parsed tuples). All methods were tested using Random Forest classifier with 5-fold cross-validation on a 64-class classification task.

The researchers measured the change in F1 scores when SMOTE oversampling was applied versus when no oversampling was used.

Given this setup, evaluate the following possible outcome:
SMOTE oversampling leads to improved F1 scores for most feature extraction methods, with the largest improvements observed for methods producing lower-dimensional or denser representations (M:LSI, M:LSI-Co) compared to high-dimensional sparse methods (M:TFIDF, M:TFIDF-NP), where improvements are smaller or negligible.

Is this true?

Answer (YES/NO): NO